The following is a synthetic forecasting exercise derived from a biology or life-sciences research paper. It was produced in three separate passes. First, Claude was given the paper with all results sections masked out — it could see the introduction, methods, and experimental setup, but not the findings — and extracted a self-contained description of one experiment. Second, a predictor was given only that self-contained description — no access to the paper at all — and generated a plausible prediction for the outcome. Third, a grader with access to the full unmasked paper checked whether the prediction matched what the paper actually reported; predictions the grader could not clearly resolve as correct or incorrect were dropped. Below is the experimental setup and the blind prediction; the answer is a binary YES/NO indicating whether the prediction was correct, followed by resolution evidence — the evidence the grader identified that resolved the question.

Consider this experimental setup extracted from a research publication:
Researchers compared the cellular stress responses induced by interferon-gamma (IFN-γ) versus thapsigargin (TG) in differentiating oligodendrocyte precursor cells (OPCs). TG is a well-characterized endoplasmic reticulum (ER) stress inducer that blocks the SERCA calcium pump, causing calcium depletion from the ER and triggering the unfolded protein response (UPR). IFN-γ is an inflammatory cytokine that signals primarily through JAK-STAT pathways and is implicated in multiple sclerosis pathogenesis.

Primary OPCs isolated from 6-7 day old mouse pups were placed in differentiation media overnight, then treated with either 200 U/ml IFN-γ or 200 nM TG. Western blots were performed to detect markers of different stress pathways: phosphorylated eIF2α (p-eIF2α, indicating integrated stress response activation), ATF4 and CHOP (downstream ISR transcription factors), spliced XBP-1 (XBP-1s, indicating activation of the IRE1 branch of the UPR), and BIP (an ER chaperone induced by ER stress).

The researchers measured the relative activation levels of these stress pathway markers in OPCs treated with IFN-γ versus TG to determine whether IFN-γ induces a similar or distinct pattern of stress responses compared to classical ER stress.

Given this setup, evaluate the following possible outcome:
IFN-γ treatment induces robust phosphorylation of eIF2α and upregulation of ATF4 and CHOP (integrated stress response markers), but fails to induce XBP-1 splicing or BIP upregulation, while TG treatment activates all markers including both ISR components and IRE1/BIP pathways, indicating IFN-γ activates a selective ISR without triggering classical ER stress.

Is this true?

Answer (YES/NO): NO